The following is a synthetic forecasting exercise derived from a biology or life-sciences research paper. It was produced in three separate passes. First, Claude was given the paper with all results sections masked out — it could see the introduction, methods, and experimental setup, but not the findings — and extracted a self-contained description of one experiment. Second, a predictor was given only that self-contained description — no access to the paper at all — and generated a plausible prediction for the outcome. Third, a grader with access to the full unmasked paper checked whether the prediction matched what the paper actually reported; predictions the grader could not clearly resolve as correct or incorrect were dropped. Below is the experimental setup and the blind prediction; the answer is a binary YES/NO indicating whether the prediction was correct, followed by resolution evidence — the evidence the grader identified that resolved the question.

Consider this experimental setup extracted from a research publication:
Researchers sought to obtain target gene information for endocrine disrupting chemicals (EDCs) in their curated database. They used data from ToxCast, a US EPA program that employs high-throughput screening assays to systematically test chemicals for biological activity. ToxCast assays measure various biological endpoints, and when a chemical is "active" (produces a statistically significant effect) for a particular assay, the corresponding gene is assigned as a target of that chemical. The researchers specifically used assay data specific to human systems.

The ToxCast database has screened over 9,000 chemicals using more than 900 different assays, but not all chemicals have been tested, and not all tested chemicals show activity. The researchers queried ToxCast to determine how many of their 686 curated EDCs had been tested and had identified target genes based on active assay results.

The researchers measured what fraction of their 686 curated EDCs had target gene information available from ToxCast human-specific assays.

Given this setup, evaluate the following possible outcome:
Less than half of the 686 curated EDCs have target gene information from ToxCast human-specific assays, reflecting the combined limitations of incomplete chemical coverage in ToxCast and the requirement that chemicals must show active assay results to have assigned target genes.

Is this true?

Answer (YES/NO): NO